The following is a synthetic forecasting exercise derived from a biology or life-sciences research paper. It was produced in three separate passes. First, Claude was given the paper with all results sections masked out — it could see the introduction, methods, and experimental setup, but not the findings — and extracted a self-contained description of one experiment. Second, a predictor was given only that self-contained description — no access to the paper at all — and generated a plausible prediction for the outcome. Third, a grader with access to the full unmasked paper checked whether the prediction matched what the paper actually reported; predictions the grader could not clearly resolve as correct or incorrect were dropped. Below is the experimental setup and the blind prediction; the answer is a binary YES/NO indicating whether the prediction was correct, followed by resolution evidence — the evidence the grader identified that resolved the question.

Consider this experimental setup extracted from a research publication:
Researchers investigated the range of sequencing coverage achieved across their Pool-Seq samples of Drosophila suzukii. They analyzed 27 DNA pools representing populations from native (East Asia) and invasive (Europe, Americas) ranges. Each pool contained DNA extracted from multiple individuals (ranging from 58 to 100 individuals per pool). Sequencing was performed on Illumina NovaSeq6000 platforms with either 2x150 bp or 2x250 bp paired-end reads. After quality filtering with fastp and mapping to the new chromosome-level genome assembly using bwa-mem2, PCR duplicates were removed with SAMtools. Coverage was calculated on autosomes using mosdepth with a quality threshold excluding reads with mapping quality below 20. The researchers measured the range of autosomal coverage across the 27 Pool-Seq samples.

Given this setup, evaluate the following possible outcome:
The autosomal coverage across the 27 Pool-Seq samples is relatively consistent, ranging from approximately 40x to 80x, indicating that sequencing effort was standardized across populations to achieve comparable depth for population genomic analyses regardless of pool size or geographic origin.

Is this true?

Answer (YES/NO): NO